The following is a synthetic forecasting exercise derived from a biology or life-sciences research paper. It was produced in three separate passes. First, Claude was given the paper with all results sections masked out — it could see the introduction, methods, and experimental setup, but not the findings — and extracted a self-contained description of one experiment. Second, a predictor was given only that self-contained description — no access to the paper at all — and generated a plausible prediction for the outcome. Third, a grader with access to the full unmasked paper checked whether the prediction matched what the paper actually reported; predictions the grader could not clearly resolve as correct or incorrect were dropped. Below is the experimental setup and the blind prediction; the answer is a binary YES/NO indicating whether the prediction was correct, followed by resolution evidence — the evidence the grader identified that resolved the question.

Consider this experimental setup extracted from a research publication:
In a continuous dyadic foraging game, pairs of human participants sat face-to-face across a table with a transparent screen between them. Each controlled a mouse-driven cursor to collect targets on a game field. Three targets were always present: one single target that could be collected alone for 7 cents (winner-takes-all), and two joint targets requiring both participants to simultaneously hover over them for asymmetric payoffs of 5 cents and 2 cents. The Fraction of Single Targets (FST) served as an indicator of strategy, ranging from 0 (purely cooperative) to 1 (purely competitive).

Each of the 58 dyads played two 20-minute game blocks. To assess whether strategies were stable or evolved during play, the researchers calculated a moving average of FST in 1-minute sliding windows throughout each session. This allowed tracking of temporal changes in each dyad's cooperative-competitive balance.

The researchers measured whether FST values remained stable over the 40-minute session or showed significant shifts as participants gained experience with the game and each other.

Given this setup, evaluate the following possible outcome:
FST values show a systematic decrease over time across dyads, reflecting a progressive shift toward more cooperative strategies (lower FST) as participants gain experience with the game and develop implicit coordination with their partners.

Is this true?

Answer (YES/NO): YES